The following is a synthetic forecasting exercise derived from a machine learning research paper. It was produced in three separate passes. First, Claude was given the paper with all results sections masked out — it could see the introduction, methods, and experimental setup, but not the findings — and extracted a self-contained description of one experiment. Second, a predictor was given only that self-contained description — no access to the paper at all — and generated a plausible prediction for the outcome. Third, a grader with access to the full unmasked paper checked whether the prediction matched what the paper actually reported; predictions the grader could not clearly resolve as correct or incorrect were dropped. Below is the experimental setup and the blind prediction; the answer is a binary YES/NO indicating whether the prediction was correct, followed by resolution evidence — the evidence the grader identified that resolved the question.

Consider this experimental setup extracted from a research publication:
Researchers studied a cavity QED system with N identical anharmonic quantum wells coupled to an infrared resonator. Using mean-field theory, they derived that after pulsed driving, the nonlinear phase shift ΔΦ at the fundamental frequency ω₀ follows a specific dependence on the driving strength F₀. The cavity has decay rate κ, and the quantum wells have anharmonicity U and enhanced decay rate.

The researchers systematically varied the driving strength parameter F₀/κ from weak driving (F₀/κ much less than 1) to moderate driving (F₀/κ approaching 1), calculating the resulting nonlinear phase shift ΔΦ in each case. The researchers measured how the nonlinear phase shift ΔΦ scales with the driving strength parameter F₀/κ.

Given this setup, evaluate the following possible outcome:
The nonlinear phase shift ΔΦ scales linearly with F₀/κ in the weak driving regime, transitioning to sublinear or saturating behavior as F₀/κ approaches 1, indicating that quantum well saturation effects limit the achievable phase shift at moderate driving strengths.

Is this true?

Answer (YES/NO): NO